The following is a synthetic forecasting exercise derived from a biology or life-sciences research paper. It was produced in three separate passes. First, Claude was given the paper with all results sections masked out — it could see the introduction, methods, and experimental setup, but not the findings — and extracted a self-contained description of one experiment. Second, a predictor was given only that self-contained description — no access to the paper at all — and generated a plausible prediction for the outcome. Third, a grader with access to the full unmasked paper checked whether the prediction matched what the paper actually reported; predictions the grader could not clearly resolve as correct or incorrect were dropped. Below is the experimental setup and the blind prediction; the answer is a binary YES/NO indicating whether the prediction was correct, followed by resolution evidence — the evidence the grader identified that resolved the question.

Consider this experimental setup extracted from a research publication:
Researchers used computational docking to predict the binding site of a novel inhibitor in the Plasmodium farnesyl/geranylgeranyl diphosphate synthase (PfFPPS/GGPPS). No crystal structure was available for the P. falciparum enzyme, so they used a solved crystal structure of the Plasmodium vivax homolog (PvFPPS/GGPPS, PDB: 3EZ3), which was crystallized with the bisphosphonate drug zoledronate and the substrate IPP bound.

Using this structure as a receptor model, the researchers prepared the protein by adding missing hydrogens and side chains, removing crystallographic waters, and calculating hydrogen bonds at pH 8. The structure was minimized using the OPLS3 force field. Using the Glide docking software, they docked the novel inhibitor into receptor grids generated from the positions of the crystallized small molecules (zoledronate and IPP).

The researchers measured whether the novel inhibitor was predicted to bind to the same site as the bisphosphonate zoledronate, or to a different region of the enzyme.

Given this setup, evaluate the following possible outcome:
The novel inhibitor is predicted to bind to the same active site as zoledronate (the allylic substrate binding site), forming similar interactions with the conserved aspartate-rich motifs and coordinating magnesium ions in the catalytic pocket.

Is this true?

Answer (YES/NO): NO